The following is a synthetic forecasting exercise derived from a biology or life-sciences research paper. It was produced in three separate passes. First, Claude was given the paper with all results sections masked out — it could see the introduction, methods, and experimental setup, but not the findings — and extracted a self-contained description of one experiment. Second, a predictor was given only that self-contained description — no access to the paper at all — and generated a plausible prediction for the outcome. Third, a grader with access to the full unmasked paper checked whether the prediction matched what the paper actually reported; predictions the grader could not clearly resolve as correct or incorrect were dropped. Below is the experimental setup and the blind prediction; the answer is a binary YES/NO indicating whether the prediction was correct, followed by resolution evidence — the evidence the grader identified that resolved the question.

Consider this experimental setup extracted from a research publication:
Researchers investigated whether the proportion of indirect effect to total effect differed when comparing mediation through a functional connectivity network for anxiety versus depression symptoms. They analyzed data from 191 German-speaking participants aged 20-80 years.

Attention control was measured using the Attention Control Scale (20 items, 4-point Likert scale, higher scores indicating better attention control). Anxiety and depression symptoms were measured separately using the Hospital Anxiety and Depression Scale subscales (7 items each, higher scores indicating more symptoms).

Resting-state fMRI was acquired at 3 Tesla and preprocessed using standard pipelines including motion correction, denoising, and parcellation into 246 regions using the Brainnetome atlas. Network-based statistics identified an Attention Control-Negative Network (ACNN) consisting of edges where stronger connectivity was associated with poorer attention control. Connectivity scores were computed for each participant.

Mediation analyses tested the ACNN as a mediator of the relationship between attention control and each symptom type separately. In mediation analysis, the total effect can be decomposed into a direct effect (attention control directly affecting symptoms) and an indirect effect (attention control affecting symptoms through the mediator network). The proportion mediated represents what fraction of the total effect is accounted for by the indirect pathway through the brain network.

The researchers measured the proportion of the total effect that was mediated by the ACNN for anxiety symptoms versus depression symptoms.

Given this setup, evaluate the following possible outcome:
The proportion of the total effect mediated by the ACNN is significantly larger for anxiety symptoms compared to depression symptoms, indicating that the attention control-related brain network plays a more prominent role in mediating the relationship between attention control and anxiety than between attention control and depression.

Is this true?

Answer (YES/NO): NO